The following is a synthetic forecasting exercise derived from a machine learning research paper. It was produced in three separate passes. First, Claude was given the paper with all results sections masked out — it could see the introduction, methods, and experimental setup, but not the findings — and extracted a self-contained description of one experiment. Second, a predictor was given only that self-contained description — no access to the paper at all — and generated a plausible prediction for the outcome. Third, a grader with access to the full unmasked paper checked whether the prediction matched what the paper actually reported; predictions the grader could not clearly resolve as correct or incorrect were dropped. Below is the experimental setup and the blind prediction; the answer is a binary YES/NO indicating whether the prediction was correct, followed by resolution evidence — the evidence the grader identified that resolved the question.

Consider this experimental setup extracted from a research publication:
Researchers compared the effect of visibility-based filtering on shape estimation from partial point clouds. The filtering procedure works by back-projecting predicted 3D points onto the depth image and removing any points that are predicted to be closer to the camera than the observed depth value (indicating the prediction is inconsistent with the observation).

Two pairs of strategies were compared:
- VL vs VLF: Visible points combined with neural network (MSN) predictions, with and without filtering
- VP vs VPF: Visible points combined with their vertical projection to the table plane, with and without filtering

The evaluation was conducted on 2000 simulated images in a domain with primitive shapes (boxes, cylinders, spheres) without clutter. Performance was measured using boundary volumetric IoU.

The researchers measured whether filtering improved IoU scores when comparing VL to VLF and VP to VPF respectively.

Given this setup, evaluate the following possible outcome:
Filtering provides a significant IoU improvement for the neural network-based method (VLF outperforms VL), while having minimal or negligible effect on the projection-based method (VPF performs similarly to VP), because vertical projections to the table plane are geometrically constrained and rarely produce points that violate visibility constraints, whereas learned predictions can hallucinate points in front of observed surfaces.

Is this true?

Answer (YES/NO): NO